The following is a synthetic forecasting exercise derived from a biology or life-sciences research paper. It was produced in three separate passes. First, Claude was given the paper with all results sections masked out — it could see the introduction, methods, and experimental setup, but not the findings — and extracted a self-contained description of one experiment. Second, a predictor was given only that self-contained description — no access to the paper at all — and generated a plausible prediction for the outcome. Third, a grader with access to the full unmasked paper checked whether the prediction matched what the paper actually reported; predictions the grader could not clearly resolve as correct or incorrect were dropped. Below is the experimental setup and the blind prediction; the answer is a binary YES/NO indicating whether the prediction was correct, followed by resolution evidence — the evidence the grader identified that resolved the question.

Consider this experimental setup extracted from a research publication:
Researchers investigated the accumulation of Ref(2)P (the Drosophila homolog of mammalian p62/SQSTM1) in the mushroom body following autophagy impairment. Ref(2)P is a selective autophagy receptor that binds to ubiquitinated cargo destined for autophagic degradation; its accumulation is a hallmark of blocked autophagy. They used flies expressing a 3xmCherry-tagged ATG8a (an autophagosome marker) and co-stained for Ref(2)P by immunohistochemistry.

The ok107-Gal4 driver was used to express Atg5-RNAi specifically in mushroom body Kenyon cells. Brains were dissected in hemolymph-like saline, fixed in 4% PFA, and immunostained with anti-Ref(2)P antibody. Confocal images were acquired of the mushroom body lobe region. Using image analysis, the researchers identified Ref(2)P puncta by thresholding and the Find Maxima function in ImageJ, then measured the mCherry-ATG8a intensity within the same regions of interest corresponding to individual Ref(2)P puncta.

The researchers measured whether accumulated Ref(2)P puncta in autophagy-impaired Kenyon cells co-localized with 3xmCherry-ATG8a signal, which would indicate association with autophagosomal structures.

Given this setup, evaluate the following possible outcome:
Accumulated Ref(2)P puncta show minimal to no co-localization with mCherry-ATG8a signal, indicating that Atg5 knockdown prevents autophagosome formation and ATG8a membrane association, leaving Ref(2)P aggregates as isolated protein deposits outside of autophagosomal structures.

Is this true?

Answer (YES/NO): YES